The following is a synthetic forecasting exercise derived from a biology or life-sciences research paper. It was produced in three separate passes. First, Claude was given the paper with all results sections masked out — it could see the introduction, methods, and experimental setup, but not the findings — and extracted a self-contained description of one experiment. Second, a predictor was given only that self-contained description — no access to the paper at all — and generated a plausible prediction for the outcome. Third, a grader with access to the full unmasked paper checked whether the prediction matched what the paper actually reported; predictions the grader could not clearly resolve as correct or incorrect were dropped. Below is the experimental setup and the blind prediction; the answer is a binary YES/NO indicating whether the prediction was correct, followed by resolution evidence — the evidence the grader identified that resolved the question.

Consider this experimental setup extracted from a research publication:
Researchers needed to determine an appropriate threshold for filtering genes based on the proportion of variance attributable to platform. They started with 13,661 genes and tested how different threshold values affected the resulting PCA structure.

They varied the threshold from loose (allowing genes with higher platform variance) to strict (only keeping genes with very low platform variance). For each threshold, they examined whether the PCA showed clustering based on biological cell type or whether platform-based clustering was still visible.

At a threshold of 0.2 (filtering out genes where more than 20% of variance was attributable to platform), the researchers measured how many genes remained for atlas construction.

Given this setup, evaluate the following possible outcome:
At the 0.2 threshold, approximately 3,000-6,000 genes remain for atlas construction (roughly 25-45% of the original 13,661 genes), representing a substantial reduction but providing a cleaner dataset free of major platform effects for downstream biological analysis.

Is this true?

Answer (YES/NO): YES